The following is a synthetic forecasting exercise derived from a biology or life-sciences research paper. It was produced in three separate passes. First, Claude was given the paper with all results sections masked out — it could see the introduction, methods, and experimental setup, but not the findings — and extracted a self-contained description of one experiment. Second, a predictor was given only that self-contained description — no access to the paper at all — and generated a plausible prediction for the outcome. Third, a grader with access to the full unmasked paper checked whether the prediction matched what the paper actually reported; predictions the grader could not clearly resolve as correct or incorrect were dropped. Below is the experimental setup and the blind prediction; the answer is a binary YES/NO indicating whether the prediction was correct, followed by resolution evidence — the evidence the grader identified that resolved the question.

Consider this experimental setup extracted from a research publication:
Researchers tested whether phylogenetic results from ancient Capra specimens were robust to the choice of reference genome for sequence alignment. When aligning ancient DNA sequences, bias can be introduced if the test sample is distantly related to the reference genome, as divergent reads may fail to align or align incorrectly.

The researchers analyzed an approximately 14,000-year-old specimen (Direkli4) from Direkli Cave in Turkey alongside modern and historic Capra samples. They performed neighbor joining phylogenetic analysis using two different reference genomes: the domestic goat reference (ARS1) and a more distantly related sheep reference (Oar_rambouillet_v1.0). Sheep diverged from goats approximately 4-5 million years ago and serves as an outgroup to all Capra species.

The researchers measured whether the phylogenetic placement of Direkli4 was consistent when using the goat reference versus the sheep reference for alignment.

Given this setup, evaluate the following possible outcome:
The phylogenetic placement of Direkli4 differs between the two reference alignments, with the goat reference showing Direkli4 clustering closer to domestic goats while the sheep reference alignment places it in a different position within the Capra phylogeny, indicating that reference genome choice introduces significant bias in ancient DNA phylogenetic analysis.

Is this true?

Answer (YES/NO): NO